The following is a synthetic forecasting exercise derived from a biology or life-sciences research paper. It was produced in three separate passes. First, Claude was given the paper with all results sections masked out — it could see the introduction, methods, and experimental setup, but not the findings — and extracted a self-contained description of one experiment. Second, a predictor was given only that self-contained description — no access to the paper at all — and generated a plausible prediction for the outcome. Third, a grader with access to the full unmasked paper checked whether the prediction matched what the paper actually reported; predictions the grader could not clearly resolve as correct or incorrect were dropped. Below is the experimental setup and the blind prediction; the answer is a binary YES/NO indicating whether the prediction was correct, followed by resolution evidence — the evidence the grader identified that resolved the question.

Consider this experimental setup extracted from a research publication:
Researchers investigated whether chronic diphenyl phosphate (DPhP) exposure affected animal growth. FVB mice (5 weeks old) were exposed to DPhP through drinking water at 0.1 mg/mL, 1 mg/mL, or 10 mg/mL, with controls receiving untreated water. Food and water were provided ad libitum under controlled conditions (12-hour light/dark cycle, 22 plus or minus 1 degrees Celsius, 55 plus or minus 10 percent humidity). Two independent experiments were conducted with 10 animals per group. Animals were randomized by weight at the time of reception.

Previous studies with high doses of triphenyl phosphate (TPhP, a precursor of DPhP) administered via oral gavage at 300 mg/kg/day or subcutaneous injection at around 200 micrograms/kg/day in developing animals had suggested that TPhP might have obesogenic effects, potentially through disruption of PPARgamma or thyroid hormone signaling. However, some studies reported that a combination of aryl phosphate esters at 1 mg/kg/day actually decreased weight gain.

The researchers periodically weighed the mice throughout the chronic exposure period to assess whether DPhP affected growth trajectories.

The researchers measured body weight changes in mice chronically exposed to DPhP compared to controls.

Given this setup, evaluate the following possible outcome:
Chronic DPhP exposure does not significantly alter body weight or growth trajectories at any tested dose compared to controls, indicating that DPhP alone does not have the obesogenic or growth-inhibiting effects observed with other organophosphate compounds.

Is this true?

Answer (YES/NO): NO